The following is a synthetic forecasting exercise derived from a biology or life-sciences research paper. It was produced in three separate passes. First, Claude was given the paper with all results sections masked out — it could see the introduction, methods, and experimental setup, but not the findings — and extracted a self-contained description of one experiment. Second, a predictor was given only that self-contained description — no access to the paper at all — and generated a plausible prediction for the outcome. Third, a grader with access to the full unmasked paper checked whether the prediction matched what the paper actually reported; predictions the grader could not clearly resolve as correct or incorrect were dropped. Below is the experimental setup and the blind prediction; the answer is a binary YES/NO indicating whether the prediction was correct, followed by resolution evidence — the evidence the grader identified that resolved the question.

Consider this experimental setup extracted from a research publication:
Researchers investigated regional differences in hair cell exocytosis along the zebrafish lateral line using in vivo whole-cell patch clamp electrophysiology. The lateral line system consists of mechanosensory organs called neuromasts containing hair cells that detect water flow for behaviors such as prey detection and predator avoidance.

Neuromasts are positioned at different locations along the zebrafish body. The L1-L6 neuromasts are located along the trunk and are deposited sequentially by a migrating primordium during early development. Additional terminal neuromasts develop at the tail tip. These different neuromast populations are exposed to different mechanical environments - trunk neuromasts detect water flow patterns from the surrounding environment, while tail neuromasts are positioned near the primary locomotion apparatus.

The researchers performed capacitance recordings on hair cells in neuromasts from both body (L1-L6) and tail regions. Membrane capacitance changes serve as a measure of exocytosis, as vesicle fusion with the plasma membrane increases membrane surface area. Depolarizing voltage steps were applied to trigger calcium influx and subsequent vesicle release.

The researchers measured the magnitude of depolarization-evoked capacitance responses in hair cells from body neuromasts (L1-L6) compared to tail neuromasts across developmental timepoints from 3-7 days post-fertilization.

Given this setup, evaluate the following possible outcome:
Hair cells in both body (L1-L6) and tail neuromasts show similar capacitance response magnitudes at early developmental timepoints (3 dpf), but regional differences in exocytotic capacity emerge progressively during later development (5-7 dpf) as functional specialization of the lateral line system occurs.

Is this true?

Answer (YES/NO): NO